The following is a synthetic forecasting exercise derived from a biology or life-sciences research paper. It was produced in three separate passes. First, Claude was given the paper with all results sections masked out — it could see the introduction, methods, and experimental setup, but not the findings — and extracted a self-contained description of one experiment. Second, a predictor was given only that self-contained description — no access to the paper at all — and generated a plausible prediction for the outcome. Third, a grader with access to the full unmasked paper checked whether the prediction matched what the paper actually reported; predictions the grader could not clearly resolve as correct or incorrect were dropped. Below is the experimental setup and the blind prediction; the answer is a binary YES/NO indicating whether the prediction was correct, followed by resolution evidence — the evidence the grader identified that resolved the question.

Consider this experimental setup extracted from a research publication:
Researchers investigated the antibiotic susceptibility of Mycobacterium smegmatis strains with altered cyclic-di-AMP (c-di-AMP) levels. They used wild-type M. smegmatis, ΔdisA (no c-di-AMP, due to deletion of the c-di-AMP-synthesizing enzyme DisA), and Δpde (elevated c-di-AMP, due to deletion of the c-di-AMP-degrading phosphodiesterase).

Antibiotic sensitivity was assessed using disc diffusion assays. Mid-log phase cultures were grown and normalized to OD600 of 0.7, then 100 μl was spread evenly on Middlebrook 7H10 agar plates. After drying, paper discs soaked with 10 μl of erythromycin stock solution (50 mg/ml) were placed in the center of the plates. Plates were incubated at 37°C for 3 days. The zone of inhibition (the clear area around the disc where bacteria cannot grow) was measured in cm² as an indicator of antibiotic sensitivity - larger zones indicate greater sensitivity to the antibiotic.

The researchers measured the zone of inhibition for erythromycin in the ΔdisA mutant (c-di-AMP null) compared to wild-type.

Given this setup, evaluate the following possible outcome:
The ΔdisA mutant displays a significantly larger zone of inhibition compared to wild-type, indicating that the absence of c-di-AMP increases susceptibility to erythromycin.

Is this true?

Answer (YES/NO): NO